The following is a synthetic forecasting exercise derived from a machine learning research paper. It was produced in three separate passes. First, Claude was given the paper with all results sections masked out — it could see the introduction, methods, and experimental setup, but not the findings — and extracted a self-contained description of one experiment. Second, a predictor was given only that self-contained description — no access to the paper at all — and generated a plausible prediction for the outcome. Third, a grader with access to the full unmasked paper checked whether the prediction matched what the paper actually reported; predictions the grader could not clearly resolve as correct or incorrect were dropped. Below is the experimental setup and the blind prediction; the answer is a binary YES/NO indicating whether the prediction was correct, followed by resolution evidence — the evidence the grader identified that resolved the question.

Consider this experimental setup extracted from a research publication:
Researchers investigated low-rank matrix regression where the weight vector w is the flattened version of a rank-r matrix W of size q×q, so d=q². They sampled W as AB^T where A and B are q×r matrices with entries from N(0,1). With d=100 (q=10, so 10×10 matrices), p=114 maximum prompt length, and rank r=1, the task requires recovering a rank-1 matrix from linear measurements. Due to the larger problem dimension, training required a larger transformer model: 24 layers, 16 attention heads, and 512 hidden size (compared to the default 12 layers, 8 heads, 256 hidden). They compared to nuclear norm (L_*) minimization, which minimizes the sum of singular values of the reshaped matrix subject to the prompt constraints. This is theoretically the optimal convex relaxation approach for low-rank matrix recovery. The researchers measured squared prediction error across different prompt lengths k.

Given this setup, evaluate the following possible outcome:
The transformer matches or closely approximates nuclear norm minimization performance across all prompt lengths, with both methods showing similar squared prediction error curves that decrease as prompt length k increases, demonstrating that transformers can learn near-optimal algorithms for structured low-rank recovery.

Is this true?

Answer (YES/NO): NO